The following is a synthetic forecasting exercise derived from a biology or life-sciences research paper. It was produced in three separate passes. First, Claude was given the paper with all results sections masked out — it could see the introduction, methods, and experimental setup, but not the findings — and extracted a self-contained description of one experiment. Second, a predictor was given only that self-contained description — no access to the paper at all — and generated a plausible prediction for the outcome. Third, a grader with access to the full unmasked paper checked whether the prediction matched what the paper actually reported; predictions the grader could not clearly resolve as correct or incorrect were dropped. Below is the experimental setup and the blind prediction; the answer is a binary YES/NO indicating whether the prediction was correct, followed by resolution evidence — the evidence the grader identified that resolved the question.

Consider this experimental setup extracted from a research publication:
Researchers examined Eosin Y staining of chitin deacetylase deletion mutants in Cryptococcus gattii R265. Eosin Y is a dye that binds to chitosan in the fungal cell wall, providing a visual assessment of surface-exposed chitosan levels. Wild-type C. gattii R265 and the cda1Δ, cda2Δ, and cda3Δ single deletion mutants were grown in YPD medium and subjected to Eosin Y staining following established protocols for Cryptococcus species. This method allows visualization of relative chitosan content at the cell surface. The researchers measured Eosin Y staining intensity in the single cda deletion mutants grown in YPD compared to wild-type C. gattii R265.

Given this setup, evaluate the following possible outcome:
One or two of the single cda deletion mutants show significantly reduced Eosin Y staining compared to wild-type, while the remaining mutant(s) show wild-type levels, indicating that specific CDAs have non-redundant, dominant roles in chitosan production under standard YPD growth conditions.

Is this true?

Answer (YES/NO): YES